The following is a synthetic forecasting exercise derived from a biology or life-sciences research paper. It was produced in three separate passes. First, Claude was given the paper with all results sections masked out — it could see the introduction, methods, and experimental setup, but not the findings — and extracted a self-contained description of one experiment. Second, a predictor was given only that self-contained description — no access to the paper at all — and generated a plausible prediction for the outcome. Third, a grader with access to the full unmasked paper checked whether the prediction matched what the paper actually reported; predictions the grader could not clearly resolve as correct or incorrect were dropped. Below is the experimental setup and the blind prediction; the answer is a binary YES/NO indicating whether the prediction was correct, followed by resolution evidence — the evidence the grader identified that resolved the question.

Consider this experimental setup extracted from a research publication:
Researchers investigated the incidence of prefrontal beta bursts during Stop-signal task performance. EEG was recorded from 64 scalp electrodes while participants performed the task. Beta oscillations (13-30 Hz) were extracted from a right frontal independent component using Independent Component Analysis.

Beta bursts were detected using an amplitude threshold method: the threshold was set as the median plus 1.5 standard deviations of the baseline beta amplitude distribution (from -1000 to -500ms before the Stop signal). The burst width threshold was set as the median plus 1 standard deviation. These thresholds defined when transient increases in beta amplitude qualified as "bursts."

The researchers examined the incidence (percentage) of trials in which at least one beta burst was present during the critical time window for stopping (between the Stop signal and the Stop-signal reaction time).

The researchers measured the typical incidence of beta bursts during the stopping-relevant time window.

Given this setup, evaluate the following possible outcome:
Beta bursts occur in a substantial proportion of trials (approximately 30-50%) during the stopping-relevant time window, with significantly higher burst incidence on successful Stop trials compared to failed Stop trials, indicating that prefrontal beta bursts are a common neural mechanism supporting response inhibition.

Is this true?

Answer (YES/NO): NO